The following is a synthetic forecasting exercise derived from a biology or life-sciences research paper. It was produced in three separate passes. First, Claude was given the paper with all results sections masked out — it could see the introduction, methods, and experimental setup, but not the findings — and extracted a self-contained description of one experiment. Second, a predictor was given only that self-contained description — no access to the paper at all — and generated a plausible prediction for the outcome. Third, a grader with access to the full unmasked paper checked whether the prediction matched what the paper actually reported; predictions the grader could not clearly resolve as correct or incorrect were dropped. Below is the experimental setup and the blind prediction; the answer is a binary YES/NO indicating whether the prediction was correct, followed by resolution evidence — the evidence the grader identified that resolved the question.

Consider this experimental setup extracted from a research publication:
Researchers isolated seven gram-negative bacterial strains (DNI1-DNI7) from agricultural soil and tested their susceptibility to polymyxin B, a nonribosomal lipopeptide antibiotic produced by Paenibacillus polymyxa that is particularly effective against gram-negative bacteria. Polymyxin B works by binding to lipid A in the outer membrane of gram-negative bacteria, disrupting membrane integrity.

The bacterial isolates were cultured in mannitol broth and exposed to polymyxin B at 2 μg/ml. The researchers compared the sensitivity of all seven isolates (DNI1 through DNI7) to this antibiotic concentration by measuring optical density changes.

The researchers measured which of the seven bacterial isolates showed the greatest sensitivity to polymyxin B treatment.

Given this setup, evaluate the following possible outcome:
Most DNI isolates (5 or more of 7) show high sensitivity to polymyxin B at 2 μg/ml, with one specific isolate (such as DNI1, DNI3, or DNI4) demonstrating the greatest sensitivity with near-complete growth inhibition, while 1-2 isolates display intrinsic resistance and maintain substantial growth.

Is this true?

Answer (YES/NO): NO